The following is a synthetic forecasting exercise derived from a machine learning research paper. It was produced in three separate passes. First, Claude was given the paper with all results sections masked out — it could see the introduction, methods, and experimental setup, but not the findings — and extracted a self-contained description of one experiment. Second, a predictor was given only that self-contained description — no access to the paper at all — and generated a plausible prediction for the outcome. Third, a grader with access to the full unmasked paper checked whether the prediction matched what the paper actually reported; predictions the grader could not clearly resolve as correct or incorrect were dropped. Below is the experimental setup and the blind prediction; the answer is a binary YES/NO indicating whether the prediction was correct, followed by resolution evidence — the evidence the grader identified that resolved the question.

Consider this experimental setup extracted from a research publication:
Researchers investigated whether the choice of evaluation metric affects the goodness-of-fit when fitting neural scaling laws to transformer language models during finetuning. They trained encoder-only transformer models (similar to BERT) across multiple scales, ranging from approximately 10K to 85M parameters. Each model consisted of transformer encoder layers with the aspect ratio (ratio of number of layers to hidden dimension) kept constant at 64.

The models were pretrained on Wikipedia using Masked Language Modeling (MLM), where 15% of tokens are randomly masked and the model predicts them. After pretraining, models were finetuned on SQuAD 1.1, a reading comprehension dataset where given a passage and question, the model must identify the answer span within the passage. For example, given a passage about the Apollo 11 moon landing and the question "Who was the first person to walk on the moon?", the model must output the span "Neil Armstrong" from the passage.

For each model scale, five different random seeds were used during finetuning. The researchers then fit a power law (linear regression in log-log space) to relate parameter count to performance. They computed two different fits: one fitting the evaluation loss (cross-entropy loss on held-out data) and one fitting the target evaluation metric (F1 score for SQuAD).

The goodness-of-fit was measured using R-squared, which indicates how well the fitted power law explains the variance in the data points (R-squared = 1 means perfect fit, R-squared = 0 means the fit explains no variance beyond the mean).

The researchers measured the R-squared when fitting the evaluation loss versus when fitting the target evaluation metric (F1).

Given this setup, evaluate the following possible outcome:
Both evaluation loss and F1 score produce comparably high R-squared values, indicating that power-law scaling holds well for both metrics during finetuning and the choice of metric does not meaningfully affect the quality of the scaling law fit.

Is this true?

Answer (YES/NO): NO